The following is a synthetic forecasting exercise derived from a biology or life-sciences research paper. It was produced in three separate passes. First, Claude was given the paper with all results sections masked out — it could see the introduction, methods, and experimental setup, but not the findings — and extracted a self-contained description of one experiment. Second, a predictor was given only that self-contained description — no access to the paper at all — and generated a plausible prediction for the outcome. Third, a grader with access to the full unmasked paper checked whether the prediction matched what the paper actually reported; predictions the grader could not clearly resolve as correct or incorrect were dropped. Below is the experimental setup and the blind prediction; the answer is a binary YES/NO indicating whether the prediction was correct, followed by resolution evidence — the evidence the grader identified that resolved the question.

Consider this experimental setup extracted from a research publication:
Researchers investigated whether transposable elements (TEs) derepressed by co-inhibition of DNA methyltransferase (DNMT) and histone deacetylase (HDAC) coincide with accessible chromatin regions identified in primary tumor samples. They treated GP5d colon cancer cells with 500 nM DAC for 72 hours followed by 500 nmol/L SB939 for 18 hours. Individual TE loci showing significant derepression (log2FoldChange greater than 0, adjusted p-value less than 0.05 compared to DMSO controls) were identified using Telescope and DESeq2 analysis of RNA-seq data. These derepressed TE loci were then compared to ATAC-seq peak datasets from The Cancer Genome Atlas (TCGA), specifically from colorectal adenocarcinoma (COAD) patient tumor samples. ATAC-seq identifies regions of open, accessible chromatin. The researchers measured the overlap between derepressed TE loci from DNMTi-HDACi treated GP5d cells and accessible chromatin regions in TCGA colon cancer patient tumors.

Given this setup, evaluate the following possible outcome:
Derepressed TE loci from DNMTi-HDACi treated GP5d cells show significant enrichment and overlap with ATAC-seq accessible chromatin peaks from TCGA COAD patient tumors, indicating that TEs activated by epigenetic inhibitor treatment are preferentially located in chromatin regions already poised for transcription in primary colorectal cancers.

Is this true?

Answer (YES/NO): YES